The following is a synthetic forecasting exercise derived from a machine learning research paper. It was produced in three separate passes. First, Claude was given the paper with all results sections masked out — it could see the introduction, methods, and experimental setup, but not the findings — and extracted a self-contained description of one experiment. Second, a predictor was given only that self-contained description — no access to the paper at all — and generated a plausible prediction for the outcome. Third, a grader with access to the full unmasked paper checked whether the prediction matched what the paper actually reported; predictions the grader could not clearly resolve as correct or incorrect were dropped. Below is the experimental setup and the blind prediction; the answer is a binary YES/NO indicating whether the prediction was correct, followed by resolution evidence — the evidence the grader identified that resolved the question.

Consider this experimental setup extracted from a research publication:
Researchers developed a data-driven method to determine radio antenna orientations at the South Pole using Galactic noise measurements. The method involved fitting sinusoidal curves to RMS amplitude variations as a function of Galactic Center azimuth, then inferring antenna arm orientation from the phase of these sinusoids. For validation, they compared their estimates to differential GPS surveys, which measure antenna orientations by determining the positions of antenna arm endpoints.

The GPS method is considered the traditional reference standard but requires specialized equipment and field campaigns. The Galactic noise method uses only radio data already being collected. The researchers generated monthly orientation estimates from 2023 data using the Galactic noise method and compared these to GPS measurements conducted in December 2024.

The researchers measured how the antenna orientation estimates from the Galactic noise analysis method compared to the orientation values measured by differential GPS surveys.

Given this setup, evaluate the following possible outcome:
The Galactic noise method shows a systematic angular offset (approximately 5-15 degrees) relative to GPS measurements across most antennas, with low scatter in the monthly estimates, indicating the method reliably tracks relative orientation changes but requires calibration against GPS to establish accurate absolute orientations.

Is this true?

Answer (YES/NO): NO